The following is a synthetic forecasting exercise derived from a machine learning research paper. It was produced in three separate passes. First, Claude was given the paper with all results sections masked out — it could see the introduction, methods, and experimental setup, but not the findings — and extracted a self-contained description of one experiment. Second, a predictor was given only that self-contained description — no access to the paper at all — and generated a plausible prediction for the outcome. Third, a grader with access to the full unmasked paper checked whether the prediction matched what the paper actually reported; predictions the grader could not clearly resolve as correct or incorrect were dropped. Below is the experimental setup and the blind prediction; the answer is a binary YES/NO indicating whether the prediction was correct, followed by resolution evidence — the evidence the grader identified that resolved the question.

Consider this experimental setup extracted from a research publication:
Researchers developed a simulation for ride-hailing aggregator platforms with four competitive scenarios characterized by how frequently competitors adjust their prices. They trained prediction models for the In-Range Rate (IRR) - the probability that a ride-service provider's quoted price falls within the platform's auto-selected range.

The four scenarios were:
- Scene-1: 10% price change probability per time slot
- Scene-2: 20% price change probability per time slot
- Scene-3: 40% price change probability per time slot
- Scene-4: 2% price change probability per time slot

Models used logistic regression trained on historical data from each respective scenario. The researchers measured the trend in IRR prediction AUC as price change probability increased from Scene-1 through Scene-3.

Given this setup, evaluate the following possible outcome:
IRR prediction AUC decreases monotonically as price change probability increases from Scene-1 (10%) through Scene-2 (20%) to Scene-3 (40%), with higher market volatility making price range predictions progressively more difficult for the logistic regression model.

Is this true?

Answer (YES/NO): YES